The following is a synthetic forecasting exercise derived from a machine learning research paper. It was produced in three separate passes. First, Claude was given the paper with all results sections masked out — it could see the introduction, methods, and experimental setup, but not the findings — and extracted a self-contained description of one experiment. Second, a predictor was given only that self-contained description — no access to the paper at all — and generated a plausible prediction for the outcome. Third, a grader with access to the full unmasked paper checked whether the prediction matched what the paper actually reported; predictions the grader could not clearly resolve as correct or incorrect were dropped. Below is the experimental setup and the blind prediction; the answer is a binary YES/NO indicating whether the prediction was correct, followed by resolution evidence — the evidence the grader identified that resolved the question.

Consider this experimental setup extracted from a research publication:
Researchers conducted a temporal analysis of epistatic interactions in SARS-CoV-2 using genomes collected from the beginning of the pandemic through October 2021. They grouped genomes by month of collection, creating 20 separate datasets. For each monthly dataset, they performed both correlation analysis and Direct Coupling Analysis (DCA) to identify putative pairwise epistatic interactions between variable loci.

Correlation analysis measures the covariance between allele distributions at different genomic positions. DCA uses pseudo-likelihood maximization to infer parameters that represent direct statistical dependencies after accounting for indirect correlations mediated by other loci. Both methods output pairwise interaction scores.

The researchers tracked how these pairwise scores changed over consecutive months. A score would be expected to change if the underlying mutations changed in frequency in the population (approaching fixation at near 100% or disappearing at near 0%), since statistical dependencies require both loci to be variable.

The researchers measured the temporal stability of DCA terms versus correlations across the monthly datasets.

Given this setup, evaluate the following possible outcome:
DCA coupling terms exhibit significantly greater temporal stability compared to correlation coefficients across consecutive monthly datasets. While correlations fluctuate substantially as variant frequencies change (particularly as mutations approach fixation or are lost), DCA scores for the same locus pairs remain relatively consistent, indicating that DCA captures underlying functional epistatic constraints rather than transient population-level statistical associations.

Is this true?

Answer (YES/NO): YES